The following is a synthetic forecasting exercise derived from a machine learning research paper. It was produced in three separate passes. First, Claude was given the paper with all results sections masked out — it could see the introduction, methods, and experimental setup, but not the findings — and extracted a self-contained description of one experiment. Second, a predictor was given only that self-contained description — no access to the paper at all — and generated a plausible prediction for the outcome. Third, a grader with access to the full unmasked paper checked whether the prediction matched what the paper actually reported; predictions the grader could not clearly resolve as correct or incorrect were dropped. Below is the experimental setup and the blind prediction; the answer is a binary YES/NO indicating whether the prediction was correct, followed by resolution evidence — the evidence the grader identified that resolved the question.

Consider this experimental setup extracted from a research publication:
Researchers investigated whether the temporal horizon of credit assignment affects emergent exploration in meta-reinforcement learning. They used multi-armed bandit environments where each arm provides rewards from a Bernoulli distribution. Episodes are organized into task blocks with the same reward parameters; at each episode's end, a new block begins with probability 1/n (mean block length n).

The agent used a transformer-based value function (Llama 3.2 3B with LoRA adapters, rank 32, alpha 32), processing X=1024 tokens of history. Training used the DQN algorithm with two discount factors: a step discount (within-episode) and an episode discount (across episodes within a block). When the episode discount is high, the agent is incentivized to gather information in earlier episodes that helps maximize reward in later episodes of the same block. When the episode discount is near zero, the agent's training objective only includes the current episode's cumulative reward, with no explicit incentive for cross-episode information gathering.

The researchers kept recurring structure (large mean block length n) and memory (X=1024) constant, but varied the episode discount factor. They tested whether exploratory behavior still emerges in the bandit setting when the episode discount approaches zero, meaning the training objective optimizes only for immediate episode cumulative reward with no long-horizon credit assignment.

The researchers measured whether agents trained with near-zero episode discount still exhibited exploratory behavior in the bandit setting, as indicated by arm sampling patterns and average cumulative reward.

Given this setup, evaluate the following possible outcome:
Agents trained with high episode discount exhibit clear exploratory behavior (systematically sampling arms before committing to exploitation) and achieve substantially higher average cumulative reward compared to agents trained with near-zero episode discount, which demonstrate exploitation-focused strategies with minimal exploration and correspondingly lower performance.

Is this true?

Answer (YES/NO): NO